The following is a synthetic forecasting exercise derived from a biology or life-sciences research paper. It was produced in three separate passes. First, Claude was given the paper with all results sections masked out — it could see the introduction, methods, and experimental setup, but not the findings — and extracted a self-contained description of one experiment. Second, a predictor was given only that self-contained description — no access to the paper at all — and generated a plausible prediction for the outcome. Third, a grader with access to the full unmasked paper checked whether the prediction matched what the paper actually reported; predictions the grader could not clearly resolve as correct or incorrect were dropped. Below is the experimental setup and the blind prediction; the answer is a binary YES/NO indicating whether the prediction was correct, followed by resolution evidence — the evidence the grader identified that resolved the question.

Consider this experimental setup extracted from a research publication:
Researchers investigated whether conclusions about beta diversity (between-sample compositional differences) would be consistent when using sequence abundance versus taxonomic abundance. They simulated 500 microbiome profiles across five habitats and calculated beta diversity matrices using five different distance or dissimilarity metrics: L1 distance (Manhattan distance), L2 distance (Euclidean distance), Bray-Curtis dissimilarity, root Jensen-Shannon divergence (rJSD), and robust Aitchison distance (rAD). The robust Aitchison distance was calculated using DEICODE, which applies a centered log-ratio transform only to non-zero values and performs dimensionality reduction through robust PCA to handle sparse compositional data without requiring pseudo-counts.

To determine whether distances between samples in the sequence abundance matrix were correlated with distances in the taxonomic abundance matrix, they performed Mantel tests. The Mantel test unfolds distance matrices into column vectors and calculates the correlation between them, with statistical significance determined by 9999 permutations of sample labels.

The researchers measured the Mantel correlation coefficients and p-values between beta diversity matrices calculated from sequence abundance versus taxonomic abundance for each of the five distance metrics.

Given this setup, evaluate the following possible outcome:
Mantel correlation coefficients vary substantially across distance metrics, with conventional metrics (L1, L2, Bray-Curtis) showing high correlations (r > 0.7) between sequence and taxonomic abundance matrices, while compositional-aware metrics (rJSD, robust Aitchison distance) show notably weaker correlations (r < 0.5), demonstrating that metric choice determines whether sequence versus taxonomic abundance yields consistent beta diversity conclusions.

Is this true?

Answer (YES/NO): NO